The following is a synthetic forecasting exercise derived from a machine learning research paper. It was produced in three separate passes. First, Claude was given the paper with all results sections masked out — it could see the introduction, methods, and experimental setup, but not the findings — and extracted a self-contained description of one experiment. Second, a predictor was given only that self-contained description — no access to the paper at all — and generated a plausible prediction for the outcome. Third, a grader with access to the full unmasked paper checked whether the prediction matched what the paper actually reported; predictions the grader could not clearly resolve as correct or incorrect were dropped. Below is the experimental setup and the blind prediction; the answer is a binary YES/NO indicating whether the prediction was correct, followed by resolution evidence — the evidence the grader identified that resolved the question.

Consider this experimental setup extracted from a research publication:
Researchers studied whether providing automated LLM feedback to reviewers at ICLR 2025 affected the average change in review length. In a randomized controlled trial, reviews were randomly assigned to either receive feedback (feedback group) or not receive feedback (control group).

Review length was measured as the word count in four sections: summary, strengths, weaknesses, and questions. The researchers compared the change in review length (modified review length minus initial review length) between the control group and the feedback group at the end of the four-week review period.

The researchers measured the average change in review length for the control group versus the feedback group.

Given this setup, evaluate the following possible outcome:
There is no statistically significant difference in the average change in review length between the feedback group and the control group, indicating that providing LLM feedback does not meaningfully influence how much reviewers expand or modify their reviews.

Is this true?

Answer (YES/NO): NO